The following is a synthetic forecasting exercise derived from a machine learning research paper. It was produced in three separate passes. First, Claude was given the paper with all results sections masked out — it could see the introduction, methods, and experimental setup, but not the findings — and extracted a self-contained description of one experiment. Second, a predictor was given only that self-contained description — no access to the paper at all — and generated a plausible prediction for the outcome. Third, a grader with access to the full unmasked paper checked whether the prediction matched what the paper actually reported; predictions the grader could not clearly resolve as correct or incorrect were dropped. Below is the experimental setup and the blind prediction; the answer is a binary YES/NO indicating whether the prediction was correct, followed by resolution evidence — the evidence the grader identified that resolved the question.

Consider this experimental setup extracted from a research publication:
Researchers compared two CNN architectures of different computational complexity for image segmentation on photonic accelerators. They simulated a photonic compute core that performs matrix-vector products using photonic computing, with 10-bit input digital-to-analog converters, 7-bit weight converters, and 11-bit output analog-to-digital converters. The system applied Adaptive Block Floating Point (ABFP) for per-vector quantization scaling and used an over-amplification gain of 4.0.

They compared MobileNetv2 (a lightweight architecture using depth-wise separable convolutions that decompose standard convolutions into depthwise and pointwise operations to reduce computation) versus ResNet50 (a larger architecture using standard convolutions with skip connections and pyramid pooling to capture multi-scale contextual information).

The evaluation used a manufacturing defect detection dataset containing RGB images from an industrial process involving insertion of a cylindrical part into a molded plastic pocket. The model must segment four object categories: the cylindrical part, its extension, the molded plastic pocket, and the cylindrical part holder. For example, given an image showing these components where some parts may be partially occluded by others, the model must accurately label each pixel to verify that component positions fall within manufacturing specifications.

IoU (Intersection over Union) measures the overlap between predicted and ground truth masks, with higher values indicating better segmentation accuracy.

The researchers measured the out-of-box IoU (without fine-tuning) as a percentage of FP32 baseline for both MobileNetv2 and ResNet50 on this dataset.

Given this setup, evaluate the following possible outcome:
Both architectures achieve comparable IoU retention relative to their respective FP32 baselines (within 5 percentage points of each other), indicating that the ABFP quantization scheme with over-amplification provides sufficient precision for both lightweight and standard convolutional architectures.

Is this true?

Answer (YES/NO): NO